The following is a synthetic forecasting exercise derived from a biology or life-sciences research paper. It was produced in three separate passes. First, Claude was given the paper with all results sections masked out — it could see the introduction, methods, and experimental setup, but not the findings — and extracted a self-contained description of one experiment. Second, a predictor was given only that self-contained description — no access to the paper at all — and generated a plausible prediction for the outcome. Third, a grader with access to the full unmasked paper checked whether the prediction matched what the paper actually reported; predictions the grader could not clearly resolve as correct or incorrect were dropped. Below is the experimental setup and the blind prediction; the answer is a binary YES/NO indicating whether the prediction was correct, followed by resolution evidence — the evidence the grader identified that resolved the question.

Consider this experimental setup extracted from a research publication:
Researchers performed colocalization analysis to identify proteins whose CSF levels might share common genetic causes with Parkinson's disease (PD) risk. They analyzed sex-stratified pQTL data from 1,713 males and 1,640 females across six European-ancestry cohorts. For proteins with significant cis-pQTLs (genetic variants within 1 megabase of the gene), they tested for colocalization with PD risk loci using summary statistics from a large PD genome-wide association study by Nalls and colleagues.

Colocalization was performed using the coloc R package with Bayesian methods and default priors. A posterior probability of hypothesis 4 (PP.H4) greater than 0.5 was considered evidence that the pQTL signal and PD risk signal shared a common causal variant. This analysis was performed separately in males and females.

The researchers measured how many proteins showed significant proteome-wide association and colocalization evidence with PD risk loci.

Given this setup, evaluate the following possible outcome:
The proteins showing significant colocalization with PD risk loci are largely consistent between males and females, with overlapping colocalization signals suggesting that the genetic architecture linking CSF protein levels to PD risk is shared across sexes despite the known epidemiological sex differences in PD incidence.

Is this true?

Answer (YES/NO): NO